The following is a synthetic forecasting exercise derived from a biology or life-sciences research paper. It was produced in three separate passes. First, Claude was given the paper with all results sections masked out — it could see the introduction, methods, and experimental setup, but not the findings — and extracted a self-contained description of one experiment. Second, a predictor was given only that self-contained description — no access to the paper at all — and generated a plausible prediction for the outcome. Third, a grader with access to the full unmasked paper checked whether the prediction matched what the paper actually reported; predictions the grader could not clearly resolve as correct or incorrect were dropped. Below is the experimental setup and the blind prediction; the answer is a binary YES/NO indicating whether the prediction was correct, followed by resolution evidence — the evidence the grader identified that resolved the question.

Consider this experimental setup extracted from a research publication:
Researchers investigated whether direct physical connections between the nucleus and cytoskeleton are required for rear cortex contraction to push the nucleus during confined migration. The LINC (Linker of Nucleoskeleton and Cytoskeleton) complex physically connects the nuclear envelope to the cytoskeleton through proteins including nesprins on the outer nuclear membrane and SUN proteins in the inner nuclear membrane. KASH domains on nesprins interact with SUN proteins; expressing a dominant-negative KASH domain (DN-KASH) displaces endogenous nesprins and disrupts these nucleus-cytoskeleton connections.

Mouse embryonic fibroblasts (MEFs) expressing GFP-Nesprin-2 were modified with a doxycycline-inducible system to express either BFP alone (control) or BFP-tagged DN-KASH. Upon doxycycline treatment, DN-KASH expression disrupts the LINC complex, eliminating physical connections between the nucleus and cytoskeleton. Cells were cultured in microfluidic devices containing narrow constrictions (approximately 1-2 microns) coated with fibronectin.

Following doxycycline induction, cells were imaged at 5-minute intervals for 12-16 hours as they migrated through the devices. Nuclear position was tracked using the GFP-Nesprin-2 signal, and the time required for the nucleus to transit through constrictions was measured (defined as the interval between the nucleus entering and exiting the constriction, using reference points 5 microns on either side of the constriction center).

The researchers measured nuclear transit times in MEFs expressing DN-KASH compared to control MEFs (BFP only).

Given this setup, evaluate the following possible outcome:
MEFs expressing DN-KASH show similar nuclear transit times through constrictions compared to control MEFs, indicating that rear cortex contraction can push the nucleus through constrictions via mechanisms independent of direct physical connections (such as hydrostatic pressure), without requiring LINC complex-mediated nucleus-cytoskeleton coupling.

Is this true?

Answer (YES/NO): NO